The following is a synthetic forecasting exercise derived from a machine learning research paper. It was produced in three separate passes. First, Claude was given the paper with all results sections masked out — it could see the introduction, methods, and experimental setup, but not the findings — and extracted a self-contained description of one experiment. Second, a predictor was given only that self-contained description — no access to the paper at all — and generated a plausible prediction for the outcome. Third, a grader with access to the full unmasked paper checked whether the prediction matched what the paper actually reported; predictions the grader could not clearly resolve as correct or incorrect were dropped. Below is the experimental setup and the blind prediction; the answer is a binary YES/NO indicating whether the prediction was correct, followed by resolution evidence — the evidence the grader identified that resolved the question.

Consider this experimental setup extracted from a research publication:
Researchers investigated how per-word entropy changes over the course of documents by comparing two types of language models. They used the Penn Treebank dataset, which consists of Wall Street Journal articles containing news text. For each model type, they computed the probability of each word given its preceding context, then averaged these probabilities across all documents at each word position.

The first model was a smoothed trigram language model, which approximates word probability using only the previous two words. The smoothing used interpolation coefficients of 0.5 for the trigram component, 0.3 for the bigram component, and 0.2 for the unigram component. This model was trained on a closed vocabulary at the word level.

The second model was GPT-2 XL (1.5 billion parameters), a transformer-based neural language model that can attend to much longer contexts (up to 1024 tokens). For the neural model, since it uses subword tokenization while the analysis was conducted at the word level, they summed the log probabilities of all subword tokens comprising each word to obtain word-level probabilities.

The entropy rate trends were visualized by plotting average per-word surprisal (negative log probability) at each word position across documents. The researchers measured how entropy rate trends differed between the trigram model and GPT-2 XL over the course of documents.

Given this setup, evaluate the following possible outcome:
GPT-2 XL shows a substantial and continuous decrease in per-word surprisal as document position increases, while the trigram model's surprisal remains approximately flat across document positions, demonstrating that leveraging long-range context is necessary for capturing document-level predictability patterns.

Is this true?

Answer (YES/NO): NO